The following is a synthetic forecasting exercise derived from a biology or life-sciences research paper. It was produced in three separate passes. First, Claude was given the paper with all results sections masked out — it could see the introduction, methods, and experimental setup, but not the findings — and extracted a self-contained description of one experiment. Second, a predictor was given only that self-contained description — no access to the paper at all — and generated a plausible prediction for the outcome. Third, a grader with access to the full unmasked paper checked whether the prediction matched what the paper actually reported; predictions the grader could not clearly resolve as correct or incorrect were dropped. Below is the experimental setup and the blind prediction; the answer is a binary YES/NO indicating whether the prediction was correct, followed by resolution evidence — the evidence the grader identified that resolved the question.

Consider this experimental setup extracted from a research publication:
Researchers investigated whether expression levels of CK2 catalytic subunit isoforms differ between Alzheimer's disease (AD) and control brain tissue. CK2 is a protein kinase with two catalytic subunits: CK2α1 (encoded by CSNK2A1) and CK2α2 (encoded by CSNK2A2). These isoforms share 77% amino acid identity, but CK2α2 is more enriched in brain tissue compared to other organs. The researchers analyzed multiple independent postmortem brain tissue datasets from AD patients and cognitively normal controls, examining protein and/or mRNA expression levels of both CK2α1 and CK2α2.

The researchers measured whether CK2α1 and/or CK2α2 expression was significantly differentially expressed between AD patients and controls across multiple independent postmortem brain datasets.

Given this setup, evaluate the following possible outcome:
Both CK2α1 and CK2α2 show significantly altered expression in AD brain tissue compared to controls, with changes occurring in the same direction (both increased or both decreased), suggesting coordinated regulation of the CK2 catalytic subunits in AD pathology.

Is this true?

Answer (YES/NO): NO